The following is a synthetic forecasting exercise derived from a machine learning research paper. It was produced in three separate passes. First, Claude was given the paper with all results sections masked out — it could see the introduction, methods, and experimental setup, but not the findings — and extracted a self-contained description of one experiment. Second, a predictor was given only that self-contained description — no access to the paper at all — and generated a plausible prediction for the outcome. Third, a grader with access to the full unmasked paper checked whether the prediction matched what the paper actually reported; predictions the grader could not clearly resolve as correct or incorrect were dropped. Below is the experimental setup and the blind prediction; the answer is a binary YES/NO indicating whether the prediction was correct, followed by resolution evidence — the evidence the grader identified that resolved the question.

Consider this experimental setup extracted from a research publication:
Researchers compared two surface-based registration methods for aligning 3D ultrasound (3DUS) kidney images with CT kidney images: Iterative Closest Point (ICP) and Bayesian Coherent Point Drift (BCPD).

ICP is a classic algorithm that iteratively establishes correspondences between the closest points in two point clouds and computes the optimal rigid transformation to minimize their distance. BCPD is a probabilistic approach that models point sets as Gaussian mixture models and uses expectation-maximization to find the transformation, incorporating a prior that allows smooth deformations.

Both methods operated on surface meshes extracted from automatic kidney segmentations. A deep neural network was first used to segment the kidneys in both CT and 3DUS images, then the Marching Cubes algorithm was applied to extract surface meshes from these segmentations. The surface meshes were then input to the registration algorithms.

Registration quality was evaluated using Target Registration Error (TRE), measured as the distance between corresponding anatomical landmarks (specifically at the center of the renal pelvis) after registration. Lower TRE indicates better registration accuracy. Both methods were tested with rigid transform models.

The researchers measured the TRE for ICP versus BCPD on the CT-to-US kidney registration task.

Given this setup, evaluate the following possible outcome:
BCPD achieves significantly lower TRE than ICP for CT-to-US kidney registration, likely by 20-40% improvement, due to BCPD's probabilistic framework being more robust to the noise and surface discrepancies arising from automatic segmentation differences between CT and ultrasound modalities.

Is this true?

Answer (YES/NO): NO